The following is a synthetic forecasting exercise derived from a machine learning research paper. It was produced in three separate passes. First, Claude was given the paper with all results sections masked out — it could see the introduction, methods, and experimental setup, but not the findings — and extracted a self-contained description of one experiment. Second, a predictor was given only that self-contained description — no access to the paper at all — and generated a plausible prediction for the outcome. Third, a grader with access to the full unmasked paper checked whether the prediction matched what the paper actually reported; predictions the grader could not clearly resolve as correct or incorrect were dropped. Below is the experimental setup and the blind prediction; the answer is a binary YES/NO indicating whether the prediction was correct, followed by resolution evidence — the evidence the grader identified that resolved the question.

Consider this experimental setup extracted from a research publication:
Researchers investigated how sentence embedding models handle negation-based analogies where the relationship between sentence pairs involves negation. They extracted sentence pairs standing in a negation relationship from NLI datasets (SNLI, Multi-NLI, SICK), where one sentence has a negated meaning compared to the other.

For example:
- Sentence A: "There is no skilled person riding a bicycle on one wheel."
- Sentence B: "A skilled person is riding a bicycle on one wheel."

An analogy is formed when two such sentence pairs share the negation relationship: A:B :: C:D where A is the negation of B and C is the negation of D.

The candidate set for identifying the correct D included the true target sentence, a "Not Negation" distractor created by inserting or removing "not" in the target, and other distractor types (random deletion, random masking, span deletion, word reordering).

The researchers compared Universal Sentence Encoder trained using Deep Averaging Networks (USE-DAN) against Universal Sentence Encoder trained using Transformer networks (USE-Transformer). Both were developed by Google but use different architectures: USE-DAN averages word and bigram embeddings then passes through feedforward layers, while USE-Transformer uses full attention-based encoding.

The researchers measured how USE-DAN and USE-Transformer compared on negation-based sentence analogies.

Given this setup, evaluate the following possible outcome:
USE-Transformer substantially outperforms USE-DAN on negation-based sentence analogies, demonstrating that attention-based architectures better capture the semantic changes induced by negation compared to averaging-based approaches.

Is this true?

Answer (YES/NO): NO